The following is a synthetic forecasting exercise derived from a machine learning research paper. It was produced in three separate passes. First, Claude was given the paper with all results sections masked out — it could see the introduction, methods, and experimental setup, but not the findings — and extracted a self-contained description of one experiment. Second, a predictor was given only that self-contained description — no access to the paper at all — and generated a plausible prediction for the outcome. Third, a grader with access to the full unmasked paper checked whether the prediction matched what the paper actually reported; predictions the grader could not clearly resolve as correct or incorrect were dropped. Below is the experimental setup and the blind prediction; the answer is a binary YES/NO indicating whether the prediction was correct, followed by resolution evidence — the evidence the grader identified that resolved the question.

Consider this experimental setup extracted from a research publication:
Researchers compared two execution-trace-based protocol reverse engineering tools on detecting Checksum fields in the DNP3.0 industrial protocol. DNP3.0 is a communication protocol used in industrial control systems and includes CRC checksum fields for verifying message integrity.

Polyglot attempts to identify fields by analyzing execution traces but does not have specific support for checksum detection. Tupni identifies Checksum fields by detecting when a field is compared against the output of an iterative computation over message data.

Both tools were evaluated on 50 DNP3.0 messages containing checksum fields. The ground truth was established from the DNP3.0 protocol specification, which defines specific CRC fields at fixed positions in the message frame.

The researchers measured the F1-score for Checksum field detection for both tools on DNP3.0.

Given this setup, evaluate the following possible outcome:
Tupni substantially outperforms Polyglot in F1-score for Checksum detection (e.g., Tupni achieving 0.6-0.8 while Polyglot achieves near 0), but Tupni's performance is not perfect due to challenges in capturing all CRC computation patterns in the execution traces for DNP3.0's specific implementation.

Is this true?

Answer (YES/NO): NO